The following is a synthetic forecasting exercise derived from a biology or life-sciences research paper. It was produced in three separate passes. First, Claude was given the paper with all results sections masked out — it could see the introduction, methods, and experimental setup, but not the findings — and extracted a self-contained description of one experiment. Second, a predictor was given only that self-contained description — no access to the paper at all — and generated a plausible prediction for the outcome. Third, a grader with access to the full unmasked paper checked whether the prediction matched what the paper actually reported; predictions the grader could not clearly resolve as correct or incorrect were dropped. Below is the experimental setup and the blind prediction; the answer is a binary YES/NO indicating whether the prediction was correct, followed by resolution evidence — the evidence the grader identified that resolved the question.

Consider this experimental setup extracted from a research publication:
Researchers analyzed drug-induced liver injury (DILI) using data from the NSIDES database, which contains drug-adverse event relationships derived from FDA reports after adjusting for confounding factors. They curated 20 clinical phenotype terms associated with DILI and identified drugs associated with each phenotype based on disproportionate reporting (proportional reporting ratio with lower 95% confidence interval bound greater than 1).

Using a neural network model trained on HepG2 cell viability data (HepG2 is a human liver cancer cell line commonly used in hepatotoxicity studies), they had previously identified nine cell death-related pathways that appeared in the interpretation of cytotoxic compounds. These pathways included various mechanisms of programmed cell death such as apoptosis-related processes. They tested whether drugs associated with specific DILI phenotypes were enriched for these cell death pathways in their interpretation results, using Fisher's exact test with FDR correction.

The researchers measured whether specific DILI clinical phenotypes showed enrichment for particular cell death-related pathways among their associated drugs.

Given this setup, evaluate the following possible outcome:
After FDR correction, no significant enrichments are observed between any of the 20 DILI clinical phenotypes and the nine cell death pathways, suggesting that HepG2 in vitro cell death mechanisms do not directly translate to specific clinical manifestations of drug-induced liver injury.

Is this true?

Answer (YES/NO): NO